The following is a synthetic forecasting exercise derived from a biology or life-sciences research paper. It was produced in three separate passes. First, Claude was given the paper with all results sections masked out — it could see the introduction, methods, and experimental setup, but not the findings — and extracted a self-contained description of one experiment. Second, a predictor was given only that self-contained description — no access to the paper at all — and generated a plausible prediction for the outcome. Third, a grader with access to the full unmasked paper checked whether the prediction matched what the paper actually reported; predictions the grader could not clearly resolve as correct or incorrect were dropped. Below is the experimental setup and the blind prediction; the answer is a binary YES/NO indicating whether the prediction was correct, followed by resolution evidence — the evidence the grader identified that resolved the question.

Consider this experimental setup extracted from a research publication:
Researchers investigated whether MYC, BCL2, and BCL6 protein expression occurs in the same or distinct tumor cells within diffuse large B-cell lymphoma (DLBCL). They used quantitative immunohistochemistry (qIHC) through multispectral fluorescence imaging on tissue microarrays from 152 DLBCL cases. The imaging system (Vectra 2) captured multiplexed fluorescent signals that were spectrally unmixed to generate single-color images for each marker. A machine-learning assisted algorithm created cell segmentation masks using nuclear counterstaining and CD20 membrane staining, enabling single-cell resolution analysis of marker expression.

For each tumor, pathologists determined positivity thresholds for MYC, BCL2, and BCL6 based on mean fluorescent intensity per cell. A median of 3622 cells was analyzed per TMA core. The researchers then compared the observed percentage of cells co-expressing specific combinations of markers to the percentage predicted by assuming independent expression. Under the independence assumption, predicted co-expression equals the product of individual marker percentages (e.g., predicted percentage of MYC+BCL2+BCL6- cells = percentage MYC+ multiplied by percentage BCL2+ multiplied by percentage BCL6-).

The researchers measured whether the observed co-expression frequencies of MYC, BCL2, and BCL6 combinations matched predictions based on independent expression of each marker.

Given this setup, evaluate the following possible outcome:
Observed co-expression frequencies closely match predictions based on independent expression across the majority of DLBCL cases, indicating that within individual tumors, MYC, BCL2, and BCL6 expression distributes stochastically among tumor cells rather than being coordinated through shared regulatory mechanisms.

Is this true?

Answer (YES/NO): YES